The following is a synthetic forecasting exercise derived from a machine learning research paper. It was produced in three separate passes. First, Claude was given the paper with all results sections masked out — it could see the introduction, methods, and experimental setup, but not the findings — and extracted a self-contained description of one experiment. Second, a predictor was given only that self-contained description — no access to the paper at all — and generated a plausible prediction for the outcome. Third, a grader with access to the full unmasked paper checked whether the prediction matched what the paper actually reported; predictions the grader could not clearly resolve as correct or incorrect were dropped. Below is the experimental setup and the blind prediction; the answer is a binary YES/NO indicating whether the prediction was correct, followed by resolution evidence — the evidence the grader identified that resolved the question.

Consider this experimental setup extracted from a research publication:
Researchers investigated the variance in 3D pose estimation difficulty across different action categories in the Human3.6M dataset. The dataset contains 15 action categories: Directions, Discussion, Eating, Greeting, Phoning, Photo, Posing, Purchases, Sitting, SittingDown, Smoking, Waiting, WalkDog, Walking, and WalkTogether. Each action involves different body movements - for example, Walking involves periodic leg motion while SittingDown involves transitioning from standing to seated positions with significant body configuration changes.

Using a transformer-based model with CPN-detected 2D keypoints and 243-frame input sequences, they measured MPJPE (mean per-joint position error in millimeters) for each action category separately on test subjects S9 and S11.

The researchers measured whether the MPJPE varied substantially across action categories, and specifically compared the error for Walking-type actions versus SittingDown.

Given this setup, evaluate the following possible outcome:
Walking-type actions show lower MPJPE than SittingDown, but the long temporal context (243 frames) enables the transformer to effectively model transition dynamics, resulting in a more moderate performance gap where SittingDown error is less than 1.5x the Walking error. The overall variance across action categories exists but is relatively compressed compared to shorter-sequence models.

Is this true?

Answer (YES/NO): NO